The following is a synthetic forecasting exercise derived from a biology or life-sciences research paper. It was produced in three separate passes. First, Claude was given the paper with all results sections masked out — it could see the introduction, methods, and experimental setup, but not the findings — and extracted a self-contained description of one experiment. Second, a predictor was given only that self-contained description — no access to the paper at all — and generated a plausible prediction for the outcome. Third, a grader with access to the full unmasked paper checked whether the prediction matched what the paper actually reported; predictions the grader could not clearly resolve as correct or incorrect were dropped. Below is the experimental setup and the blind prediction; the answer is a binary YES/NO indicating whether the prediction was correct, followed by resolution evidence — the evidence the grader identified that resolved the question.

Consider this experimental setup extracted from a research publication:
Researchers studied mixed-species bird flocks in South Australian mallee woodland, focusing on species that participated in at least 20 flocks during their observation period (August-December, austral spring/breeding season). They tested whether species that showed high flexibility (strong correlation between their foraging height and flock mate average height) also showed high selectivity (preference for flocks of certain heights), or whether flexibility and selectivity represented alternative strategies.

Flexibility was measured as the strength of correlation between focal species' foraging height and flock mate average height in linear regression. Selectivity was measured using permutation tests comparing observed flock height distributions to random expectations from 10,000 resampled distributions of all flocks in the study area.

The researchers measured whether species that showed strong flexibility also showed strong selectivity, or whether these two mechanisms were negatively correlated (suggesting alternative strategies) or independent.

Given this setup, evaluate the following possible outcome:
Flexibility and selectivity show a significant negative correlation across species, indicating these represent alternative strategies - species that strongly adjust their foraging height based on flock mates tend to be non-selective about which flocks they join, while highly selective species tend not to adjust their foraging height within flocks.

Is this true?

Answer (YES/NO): NO